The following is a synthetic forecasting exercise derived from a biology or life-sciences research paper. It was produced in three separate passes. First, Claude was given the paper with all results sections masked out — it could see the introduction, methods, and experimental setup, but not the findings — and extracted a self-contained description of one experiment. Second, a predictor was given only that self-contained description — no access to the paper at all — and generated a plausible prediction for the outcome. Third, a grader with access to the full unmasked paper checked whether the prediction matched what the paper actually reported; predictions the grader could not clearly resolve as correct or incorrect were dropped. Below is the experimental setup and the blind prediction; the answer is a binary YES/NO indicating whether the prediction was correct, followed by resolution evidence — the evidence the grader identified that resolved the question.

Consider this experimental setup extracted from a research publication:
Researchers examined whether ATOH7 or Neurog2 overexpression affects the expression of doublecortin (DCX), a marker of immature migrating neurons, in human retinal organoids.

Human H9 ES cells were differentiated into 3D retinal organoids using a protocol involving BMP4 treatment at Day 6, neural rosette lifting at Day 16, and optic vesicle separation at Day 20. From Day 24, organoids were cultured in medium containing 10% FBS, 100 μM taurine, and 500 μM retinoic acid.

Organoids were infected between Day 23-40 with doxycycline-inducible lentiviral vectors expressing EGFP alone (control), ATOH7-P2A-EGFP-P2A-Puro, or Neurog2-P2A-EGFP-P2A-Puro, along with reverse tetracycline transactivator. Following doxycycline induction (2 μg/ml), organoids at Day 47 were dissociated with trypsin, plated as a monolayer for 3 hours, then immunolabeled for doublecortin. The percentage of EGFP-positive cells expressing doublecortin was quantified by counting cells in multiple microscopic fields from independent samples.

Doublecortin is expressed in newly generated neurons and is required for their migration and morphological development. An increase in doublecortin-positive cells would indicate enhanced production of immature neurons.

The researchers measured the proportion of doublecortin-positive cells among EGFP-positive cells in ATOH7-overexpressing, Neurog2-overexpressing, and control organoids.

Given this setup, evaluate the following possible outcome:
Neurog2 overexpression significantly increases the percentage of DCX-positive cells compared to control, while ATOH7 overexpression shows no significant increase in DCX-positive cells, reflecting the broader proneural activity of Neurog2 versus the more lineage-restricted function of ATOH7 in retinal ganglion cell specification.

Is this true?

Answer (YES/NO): NO